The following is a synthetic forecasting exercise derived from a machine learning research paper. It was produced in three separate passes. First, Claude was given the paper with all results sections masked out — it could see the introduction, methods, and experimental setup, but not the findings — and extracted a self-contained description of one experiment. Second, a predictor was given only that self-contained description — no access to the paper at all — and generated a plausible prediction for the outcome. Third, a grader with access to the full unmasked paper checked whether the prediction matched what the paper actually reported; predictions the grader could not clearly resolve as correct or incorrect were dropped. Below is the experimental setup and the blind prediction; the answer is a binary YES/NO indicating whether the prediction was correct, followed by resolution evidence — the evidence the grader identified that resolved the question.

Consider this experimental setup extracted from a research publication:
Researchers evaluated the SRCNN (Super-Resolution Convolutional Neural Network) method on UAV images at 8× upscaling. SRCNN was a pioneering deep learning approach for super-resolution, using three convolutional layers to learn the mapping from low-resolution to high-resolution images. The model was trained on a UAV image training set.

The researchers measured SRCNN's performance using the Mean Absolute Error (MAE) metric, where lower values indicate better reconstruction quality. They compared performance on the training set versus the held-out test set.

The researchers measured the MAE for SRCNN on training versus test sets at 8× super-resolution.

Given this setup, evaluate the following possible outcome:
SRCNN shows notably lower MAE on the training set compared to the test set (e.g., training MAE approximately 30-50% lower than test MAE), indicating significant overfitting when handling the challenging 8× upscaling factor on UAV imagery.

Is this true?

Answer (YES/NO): NO